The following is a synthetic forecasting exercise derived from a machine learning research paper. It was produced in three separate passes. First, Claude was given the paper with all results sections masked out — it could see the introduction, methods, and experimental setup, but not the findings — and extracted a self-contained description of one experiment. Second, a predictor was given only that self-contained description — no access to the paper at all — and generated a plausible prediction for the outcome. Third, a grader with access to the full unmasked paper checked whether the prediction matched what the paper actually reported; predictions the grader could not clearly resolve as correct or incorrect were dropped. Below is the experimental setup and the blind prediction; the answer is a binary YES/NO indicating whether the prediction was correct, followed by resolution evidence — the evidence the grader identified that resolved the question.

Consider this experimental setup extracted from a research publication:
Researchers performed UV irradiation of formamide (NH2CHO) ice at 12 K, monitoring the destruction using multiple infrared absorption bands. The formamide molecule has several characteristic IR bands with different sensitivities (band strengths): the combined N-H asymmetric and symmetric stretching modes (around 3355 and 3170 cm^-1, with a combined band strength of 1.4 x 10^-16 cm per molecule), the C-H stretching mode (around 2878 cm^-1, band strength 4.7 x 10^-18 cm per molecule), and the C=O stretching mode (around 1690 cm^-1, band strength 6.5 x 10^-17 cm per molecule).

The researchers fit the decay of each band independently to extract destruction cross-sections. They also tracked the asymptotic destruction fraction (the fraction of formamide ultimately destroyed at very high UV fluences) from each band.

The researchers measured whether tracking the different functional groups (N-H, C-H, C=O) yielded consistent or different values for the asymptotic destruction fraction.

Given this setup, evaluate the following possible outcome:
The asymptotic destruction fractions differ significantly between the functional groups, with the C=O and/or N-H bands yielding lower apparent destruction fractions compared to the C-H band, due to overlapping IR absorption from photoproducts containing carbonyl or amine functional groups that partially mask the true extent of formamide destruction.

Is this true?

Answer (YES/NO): NO